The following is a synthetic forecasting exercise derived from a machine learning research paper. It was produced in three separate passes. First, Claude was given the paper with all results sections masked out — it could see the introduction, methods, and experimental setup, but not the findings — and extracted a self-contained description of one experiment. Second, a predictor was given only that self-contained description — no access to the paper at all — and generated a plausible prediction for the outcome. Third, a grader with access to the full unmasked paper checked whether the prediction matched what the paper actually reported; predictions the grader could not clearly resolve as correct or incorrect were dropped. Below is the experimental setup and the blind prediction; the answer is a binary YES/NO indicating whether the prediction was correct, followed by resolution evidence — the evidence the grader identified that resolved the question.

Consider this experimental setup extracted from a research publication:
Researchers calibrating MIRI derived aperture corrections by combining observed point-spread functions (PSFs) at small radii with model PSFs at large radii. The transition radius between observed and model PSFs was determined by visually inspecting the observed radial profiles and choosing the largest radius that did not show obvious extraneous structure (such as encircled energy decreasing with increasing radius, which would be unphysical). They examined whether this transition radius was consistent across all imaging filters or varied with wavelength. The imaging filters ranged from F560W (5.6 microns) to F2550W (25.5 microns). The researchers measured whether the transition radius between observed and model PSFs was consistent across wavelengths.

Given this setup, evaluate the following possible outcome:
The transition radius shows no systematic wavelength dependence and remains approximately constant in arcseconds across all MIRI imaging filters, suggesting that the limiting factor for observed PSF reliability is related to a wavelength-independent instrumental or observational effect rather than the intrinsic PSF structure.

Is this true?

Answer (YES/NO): YES